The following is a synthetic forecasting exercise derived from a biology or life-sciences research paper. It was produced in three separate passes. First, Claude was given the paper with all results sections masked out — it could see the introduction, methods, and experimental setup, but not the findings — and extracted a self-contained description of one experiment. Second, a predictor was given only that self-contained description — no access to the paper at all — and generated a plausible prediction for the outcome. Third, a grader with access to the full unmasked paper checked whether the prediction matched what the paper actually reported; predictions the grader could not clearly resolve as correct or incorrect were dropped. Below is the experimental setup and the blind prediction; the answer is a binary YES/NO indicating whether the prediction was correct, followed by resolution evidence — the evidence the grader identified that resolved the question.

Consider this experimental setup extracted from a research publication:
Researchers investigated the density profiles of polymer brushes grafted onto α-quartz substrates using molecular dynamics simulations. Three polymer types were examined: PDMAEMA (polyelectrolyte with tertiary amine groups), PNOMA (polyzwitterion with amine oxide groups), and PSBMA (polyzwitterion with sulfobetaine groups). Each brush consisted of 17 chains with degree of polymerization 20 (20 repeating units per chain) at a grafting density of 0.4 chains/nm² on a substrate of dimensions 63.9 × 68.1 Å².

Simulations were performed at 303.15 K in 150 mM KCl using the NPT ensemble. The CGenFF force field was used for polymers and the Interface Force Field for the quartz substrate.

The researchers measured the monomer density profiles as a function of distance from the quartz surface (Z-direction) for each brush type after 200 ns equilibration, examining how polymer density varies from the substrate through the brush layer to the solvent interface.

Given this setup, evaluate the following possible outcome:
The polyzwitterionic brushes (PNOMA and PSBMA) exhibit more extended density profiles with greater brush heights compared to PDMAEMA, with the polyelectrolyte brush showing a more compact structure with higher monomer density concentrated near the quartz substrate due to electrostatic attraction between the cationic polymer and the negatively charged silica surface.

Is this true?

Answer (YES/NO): NO